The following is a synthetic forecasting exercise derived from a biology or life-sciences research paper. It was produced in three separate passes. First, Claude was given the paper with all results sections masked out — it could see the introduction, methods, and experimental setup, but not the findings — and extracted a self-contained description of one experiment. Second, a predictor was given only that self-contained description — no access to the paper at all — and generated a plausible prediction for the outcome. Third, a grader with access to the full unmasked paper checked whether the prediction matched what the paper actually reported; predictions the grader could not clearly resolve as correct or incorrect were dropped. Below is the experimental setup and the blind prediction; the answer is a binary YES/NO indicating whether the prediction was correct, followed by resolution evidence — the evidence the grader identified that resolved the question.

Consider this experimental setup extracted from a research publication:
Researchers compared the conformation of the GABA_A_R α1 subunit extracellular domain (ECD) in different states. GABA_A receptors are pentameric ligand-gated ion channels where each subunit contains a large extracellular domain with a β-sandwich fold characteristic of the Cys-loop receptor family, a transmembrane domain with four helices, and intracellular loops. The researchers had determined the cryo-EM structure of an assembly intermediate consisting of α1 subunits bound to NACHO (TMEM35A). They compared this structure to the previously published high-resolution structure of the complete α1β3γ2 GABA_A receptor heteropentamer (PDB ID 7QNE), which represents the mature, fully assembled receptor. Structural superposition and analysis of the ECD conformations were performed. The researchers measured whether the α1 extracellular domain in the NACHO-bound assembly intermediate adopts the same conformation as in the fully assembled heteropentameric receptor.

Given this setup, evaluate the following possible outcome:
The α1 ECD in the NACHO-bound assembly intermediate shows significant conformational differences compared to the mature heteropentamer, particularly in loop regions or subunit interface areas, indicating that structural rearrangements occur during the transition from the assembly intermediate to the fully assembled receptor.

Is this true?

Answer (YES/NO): YES